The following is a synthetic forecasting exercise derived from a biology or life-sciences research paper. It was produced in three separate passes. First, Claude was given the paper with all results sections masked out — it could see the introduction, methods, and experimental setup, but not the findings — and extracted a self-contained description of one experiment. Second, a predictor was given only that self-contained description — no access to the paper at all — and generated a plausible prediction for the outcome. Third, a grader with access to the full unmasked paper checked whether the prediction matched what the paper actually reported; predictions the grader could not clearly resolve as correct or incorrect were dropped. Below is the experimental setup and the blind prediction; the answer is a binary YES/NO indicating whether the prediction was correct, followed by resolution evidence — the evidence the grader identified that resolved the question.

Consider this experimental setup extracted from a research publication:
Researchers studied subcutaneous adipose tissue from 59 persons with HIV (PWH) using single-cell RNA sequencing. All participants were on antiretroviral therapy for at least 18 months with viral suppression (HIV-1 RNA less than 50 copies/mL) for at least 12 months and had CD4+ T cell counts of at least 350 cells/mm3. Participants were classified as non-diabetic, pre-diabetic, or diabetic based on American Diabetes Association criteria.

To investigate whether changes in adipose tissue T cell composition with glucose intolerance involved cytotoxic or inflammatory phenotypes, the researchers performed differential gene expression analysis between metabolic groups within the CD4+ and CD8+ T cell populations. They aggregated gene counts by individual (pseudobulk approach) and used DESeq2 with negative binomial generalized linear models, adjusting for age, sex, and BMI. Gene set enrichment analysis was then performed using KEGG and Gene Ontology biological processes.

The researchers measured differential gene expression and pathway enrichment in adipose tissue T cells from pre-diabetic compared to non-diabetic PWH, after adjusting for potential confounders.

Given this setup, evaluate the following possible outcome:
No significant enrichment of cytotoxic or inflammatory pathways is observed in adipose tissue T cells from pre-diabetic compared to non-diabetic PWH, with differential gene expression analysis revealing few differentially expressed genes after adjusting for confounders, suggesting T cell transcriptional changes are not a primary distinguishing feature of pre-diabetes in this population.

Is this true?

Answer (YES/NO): NO